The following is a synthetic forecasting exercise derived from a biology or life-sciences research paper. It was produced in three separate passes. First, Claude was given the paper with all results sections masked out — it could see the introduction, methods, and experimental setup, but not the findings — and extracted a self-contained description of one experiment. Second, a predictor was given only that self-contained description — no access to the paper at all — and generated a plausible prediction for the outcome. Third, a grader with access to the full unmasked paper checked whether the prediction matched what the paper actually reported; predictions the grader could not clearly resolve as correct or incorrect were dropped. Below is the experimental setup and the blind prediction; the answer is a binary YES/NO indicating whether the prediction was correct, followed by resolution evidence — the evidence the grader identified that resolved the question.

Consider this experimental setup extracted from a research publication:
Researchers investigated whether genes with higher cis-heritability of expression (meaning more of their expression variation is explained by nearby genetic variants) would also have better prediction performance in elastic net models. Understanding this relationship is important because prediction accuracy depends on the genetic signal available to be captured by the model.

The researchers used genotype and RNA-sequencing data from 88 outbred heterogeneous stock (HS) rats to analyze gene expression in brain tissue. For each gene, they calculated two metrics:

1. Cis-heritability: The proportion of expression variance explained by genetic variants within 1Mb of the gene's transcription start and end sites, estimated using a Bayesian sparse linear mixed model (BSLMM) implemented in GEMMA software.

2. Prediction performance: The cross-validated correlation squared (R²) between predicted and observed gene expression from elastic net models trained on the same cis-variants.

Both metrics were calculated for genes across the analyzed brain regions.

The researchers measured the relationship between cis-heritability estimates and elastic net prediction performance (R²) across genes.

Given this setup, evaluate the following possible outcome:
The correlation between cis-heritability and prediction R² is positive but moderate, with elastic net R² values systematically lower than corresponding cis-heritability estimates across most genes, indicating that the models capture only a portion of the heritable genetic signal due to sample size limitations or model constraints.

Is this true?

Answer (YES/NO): YES